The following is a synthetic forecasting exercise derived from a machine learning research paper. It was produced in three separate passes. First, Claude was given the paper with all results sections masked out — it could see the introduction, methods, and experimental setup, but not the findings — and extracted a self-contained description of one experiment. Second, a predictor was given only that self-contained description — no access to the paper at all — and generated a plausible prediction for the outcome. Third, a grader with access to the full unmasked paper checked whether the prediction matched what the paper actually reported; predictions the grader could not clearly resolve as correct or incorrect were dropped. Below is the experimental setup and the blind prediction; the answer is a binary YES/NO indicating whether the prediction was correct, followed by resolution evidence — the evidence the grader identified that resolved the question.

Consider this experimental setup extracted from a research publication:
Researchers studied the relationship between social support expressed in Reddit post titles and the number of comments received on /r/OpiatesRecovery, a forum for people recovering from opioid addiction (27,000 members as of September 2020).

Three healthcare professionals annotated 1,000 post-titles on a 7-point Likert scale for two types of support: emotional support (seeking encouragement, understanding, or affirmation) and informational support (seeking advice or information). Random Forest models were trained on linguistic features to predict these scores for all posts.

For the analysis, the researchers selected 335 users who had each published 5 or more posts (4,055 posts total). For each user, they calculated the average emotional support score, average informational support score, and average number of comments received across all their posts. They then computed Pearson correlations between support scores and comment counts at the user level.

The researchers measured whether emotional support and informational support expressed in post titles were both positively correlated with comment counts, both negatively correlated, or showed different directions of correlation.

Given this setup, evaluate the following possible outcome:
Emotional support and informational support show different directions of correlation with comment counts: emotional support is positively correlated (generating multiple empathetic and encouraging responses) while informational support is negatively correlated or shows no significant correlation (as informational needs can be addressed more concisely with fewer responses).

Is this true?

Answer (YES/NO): YES